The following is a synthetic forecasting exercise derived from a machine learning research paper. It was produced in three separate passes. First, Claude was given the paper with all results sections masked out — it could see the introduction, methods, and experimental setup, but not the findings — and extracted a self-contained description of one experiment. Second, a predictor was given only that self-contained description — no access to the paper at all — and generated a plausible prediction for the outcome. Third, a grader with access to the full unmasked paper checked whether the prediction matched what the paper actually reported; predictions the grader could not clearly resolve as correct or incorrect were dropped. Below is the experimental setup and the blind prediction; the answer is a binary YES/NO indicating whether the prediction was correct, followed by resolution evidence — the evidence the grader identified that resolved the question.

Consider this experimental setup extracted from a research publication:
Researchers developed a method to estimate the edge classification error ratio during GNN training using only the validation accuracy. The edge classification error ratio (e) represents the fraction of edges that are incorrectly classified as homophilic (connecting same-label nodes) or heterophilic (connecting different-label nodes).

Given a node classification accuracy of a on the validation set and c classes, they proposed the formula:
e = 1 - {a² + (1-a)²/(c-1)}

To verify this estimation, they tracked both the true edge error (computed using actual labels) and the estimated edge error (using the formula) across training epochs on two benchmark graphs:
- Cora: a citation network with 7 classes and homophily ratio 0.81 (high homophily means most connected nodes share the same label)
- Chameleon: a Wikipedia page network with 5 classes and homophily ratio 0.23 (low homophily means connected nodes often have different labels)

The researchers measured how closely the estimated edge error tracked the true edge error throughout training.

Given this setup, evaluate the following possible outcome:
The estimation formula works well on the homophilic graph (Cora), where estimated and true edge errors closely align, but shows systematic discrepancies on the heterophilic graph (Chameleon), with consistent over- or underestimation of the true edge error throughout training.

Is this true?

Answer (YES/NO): NO